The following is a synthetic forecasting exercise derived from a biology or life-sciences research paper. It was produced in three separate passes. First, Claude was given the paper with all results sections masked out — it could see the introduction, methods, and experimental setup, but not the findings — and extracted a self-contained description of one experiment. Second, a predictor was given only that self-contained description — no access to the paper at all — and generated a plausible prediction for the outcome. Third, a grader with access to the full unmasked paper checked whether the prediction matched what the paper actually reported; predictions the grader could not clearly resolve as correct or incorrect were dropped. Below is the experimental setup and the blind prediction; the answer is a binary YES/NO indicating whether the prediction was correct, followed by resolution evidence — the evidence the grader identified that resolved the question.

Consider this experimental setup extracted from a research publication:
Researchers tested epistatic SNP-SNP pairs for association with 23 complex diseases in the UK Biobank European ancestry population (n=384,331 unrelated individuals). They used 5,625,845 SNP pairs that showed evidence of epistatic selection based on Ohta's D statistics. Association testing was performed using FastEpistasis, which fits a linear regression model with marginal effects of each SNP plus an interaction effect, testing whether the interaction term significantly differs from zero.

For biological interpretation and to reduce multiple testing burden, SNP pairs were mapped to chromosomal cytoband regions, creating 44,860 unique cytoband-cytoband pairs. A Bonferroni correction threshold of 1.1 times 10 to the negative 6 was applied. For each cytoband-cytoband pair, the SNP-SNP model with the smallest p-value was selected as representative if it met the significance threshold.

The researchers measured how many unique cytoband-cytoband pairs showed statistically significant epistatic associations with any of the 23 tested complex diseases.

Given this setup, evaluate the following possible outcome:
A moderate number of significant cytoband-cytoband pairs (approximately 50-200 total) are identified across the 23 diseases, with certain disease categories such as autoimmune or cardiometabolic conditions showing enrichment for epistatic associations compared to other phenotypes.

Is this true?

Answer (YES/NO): NO